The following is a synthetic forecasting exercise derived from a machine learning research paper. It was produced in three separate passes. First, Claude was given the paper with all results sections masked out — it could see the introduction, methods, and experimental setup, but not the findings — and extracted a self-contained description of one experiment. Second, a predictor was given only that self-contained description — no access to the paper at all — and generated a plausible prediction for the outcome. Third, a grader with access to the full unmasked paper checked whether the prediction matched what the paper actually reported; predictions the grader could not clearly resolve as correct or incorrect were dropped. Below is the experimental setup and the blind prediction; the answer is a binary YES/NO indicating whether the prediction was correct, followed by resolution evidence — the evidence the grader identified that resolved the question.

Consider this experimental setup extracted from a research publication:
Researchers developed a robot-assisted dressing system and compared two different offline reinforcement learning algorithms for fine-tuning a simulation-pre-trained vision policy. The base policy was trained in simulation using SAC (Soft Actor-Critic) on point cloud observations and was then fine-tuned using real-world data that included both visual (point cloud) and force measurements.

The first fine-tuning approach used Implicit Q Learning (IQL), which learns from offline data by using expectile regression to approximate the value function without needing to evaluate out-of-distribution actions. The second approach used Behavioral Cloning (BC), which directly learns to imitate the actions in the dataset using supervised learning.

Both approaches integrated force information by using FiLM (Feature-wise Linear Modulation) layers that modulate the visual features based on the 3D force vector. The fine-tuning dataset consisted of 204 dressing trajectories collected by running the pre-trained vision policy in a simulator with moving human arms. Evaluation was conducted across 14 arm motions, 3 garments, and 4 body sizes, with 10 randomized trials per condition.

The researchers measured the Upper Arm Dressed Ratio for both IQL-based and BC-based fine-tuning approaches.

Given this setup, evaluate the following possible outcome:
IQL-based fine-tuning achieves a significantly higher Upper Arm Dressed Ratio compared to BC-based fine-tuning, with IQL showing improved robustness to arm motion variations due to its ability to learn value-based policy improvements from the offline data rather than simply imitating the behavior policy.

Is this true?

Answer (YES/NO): YES